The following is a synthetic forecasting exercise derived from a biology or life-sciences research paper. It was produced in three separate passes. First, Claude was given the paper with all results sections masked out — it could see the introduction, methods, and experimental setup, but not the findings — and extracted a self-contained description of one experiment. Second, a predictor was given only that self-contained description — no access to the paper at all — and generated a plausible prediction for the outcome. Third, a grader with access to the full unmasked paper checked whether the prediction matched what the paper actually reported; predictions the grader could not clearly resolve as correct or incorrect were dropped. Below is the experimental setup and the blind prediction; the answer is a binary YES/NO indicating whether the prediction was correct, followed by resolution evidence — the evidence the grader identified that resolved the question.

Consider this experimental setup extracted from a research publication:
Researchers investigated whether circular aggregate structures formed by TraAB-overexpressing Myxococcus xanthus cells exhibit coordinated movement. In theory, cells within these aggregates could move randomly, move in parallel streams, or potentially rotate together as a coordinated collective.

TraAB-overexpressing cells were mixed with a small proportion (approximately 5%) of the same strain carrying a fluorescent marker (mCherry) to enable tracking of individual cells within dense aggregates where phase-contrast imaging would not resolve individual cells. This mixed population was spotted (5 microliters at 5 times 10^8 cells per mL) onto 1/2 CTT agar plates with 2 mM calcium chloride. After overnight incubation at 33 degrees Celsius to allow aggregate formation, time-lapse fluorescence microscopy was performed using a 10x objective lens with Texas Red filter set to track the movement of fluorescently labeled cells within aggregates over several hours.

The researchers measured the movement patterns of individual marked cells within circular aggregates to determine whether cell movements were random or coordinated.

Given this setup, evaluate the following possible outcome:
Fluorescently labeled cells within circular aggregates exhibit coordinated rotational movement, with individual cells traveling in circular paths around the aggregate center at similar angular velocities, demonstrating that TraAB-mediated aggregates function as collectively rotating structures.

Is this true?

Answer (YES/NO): NO